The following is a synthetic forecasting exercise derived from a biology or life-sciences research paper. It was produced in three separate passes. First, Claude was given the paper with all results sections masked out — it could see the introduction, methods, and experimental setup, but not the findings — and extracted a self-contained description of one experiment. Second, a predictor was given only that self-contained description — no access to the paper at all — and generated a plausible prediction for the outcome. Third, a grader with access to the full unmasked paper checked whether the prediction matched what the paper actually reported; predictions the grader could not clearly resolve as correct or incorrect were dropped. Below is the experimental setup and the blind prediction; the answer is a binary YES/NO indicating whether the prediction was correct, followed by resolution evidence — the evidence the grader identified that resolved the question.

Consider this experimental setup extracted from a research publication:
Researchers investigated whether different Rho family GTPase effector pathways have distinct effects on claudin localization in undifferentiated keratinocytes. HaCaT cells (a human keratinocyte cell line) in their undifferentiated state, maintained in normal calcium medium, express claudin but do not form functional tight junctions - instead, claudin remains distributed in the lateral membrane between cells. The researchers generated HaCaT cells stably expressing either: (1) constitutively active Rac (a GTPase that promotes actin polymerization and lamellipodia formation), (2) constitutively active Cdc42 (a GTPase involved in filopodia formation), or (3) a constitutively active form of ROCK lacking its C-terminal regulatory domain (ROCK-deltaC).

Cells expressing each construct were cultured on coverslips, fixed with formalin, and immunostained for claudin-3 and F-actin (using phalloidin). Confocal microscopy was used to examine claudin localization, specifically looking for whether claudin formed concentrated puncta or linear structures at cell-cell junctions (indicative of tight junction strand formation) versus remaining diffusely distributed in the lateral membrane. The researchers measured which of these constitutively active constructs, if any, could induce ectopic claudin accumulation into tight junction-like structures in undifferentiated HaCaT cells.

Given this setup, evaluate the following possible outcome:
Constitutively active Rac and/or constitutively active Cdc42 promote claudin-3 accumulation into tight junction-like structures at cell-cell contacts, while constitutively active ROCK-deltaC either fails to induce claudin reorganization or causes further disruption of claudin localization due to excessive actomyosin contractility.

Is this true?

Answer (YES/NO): NO